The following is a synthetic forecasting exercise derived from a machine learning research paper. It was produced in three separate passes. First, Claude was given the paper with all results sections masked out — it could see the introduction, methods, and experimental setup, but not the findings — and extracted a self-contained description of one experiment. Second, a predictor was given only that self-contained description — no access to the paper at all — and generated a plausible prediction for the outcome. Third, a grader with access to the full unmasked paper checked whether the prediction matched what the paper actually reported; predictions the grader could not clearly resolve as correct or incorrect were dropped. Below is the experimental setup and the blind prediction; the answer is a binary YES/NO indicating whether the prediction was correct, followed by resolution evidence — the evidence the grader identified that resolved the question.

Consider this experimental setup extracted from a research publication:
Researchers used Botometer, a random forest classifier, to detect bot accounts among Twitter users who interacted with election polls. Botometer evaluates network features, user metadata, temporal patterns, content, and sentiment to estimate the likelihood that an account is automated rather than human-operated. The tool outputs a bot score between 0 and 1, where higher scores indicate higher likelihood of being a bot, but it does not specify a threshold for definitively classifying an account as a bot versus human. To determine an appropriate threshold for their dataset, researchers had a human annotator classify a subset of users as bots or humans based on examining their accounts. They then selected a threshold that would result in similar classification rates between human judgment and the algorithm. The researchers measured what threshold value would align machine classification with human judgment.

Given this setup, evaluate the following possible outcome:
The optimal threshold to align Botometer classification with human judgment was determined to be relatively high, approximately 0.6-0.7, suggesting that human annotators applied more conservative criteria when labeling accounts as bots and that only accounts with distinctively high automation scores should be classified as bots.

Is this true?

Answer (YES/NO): NO